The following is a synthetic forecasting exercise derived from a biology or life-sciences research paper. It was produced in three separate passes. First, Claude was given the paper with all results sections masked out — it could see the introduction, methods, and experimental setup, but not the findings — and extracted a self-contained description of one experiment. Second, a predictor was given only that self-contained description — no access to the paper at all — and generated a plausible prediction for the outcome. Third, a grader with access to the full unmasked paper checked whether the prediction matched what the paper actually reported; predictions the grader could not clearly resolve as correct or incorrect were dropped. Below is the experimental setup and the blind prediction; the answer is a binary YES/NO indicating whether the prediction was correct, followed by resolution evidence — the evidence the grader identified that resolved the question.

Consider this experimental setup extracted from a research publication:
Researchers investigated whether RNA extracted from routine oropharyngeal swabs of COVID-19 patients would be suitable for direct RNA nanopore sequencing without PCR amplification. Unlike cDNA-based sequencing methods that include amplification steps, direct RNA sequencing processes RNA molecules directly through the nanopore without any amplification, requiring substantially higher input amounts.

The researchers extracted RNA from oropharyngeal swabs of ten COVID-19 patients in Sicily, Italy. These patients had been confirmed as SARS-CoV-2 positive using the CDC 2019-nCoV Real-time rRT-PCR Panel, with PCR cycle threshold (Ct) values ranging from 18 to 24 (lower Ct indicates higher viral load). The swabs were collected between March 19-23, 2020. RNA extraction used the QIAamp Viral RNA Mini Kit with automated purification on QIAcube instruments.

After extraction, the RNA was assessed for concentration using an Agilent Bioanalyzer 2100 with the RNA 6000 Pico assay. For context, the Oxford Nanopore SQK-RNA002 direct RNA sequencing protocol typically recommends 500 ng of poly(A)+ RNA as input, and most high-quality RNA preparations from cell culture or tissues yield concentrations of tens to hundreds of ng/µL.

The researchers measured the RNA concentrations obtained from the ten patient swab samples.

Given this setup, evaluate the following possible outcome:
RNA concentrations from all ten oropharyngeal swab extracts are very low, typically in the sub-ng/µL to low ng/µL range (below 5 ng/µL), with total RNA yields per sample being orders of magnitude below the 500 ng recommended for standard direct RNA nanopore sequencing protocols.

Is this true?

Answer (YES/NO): YES